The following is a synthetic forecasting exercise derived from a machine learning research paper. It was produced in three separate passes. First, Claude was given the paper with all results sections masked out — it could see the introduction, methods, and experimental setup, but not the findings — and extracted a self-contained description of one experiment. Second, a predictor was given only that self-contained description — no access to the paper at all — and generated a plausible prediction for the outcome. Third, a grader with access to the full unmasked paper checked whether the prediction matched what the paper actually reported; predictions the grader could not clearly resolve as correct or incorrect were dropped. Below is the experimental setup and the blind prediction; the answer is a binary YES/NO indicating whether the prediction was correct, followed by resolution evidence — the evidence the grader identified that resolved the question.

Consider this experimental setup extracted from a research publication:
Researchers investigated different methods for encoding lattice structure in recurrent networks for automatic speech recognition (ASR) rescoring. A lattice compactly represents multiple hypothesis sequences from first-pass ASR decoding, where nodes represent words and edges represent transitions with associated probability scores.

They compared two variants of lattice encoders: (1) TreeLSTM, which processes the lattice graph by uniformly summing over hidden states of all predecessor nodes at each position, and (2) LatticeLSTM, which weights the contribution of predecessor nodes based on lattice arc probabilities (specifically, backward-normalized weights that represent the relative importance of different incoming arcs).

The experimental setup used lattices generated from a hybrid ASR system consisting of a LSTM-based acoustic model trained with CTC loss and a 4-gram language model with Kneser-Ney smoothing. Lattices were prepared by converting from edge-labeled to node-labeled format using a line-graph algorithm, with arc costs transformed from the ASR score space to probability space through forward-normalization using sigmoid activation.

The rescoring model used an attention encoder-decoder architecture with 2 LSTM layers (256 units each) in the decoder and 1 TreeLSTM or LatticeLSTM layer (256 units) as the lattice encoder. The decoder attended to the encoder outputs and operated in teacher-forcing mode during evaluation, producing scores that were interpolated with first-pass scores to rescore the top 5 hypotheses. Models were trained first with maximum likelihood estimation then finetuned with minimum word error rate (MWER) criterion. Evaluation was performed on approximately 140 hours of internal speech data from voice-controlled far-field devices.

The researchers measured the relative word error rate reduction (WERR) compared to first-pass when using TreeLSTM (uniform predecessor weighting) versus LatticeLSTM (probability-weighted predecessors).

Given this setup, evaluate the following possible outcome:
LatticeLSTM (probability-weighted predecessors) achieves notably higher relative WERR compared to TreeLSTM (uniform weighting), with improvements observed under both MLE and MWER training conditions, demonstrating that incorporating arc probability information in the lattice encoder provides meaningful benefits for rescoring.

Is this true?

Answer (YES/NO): NO